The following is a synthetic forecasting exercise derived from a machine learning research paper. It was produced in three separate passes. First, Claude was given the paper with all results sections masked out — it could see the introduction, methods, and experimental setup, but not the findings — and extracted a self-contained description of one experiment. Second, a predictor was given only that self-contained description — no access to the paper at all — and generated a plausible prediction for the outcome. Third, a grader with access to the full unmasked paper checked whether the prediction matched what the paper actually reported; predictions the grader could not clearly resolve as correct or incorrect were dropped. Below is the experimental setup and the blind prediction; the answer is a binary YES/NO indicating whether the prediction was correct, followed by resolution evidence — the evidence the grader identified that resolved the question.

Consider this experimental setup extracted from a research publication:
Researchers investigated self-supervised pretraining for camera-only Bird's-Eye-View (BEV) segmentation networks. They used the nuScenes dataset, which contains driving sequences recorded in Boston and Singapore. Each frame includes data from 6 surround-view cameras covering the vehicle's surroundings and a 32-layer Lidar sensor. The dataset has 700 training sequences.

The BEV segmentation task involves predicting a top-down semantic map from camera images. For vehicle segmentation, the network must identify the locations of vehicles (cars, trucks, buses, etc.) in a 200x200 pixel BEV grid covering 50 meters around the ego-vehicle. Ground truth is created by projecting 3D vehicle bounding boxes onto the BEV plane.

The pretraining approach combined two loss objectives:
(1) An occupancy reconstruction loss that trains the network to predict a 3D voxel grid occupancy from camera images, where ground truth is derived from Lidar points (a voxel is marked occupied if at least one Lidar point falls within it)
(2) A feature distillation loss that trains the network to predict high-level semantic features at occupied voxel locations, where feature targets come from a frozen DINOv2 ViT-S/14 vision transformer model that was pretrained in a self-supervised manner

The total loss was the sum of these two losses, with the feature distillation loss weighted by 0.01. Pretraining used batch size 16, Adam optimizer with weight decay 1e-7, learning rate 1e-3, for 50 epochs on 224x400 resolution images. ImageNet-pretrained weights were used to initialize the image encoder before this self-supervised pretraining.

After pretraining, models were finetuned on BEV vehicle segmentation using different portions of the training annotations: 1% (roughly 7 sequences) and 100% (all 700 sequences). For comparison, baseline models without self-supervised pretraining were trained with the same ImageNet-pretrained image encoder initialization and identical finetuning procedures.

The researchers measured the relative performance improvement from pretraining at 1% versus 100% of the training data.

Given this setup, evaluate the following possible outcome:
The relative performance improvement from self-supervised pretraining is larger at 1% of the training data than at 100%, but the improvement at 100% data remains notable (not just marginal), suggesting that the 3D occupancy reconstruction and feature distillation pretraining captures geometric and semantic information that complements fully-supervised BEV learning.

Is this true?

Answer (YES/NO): NO